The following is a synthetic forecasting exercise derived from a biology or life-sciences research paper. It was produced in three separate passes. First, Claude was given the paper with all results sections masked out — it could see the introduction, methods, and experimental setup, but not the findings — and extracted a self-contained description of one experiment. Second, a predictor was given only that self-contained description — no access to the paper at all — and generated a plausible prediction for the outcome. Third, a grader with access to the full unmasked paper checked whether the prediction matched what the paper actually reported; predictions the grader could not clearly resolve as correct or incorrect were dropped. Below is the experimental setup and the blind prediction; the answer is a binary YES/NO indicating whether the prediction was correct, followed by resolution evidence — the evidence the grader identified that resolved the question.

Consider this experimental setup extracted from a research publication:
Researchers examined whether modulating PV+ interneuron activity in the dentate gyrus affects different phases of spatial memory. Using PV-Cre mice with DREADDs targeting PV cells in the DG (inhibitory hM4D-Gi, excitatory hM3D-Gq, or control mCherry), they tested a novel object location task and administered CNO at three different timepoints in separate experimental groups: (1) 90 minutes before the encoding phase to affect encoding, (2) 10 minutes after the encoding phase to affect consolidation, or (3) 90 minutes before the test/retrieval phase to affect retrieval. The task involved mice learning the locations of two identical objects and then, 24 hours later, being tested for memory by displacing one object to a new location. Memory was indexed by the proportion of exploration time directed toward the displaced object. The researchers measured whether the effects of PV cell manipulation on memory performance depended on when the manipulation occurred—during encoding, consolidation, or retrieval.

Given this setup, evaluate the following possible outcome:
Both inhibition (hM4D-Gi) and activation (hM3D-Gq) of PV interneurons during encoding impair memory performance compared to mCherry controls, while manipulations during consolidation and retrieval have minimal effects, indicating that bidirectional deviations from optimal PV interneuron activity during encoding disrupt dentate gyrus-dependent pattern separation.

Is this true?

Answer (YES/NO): NO